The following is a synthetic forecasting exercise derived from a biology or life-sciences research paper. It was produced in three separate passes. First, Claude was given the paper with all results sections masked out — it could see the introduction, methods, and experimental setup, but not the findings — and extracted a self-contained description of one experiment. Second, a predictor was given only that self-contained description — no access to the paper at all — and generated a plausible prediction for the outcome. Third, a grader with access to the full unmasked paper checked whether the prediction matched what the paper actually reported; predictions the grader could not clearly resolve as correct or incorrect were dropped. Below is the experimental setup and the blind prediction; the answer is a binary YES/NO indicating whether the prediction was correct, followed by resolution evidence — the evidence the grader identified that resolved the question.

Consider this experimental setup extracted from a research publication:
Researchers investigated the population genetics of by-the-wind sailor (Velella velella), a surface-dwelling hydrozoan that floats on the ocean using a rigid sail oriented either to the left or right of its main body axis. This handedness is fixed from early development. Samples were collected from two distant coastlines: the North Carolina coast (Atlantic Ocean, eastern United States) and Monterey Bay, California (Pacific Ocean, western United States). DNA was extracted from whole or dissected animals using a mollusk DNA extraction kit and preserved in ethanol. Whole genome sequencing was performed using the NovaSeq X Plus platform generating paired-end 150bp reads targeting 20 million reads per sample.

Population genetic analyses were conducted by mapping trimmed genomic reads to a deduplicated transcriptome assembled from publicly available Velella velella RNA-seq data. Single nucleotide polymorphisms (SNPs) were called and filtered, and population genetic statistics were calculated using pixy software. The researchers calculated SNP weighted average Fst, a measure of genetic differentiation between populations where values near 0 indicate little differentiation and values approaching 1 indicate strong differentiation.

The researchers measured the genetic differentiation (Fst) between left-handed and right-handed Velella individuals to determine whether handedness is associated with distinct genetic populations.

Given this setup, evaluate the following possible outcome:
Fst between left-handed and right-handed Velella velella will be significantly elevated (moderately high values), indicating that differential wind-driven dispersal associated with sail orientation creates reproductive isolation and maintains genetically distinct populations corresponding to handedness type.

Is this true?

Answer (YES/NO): NO